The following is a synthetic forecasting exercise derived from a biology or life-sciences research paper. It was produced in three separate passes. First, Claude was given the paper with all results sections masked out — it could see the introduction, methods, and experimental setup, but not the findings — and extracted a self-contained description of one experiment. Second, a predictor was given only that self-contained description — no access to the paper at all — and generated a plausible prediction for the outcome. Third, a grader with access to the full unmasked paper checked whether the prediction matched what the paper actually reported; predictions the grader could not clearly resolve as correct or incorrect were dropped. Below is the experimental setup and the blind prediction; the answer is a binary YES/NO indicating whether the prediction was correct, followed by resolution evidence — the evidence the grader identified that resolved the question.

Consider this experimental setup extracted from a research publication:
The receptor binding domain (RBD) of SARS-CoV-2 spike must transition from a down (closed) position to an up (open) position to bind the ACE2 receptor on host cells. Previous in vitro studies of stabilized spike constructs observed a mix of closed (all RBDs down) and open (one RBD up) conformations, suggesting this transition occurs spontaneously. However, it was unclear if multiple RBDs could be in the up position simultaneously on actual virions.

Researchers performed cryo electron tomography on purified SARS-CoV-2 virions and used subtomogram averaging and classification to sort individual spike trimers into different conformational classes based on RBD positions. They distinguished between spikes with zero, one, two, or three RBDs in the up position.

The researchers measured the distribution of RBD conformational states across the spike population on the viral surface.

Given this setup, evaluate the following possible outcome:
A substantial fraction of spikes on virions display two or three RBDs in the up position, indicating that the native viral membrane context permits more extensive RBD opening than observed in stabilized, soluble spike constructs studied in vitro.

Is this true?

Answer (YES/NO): NO